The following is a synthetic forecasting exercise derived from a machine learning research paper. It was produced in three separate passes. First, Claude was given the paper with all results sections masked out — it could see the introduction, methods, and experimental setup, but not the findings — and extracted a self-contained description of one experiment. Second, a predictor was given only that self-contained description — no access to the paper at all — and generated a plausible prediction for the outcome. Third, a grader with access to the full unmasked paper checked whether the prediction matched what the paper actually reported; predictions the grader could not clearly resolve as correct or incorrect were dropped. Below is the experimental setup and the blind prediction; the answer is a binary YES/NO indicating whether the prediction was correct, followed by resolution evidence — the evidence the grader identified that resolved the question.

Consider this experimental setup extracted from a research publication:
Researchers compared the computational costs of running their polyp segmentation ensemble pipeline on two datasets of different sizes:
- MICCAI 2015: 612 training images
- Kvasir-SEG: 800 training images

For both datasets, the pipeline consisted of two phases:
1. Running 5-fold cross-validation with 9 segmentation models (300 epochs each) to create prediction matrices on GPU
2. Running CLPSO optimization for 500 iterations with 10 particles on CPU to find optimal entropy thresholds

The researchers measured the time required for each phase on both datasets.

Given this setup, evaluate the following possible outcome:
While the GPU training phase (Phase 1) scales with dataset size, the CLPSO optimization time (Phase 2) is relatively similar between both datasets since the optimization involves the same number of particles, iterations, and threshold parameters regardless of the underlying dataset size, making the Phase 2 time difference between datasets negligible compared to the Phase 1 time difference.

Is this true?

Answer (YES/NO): NO